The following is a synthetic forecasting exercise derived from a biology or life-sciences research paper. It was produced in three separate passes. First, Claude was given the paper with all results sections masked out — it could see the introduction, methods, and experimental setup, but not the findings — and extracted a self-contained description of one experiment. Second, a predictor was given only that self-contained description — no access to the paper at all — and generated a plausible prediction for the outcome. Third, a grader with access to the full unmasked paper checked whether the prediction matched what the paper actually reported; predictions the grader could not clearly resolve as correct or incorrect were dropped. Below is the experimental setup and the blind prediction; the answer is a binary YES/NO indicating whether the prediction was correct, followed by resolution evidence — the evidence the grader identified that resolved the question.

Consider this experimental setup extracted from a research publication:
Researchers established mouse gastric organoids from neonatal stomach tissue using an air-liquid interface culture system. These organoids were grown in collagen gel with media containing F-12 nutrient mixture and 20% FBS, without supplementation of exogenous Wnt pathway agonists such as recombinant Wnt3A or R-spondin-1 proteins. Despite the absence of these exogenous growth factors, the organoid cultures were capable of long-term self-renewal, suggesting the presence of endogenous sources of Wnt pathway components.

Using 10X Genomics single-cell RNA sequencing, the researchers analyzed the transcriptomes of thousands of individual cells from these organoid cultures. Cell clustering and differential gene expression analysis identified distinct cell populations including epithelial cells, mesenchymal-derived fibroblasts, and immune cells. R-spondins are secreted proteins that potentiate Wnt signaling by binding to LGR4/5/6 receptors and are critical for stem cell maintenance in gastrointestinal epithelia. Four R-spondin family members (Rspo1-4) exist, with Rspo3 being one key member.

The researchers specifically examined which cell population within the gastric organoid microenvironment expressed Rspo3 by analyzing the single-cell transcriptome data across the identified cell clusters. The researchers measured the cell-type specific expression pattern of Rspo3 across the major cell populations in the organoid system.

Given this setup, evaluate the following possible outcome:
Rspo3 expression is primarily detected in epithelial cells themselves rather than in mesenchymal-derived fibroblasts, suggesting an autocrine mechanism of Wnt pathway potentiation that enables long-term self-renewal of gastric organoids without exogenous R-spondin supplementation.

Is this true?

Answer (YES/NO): NO